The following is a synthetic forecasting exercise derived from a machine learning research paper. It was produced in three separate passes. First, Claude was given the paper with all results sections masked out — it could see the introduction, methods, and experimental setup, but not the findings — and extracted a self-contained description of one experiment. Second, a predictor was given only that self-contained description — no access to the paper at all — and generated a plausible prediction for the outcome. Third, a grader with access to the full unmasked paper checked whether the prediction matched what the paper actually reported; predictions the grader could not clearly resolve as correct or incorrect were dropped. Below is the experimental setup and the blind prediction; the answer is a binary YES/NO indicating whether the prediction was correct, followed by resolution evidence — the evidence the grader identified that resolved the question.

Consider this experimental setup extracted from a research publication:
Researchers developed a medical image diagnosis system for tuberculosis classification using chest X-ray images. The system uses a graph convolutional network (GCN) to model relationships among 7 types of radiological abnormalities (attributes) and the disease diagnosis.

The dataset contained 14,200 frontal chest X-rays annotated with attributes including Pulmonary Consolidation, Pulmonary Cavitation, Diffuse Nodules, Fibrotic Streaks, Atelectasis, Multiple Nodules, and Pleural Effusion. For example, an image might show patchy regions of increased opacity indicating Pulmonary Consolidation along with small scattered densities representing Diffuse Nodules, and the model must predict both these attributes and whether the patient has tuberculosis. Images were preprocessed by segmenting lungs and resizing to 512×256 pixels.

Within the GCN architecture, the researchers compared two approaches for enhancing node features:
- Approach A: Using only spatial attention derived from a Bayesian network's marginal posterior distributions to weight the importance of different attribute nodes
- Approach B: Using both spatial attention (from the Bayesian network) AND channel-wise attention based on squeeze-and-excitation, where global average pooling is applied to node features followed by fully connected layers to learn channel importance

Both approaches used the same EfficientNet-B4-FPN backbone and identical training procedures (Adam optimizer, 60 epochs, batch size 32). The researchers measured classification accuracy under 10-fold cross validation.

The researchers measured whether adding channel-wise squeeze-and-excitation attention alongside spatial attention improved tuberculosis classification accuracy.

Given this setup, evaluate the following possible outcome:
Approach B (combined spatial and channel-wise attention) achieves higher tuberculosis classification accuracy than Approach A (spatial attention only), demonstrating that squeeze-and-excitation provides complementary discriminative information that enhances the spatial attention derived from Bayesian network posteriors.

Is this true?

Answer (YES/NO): YES